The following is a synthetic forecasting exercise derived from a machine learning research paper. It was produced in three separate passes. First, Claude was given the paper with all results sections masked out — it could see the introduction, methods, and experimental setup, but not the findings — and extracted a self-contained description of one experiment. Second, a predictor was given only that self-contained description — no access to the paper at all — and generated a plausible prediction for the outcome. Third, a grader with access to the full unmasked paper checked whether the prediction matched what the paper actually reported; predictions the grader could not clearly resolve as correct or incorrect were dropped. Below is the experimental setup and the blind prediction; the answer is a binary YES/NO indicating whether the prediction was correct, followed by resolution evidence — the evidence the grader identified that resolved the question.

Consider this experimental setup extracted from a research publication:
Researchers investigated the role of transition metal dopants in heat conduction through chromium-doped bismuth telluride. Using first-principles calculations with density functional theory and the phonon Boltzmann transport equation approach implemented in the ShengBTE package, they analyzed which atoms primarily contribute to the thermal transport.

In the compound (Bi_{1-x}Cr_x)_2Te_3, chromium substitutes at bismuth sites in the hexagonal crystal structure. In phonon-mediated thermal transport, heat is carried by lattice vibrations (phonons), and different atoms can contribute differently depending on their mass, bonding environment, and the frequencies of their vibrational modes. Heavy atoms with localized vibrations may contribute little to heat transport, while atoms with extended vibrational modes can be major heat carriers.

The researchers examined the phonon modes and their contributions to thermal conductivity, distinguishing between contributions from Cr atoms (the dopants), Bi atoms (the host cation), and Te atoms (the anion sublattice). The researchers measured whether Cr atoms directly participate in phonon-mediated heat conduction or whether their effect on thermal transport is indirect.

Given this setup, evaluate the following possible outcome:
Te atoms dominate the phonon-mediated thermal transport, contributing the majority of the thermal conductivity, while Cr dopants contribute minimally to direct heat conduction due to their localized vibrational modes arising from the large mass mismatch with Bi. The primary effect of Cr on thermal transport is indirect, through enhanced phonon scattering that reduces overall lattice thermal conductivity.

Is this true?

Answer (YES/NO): NO